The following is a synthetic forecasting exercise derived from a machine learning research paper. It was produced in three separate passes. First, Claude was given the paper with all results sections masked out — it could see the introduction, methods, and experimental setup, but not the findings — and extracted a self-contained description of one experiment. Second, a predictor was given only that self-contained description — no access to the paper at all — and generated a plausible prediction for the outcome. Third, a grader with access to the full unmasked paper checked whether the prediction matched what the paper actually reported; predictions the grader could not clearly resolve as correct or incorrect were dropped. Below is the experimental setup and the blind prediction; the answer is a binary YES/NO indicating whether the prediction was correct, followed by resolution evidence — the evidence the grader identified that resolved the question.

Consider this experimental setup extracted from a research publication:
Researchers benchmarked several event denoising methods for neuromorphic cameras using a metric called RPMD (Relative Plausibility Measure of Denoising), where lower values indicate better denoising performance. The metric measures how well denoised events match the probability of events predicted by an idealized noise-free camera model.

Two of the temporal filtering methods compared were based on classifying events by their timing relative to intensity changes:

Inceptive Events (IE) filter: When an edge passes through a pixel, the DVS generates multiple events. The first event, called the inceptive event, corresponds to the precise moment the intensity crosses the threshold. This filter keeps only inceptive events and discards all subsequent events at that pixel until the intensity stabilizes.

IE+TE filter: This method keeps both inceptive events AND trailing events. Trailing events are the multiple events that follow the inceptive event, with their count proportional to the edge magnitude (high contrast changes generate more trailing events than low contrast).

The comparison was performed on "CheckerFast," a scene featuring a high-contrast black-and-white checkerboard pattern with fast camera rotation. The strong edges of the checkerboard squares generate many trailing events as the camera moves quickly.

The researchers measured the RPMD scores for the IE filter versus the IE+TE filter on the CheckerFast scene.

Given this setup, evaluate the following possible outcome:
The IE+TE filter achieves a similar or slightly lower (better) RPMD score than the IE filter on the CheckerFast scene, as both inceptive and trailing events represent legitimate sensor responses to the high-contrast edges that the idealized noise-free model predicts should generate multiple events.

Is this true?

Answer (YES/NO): NO